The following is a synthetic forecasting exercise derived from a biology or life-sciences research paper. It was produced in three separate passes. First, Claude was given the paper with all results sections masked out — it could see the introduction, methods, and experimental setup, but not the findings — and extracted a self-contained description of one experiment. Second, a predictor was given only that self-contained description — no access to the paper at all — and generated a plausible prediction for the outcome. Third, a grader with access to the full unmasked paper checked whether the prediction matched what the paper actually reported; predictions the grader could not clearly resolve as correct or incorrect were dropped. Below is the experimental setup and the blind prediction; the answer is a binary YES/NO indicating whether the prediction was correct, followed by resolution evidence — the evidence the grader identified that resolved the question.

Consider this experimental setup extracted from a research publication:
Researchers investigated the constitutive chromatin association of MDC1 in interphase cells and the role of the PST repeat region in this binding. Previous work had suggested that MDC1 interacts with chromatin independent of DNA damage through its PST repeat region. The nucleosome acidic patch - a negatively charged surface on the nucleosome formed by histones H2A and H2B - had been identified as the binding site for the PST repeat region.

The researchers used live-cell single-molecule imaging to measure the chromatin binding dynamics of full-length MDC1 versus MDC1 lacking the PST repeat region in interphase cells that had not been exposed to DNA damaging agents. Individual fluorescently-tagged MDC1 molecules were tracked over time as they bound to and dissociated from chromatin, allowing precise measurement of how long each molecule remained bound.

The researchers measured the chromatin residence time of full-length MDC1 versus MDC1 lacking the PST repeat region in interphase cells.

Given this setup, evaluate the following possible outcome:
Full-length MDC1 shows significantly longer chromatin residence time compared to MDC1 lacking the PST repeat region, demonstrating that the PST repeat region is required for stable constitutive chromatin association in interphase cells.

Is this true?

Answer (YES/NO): YES